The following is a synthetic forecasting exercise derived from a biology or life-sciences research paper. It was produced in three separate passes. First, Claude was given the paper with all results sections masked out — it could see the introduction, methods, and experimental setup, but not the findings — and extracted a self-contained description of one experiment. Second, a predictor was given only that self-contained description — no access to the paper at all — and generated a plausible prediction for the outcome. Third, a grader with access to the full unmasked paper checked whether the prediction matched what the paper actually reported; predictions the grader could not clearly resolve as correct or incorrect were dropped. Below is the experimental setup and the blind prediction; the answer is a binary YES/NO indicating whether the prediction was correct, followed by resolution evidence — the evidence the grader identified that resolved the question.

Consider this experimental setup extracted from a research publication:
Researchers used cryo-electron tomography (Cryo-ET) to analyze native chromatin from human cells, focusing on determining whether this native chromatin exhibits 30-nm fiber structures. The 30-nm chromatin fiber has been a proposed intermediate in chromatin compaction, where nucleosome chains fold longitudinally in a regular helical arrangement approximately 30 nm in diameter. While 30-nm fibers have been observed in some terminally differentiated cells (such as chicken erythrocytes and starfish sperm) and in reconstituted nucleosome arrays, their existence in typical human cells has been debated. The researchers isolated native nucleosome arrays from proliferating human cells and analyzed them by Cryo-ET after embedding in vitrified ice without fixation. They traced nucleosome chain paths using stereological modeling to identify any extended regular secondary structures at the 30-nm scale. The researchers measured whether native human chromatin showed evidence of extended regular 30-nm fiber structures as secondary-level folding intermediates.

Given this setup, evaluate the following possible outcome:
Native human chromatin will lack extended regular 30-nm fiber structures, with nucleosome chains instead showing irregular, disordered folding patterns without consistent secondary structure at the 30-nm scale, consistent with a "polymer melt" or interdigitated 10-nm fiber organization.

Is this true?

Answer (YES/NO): NO